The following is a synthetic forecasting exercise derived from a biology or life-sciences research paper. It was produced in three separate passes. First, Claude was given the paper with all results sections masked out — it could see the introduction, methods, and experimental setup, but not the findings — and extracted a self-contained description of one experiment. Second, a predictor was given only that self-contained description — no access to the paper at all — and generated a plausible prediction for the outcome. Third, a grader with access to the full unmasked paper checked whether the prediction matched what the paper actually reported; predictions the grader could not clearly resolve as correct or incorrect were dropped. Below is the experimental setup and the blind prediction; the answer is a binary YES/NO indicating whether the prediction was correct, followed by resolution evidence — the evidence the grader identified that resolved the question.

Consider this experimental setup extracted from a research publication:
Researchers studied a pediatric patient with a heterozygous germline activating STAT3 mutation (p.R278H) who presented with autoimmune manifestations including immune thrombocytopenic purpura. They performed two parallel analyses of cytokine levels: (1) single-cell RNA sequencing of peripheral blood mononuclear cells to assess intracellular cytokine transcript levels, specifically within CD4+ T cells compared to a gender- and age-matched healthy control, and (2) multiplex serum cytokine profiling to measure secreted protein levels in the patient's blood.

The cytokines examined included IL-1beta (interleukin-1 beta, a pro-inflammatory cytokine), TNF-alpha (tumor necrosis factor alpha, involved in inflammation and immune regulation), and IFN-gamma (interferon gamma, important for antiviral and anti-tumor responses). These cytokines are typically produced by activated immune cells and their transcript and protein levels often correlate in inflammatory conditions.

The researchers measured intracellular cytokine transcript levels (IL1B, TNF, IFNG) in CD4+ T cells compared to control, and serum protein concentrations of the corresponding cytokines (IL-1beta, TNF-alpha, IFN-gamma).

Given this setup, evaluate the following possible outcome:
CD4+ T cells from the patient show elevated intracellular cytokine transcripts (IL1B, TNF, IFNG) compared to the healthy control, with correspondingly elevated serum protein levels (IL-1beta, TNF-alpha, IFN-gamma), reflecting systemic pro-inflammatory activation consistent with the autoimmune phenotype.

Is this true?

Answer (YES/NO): NO